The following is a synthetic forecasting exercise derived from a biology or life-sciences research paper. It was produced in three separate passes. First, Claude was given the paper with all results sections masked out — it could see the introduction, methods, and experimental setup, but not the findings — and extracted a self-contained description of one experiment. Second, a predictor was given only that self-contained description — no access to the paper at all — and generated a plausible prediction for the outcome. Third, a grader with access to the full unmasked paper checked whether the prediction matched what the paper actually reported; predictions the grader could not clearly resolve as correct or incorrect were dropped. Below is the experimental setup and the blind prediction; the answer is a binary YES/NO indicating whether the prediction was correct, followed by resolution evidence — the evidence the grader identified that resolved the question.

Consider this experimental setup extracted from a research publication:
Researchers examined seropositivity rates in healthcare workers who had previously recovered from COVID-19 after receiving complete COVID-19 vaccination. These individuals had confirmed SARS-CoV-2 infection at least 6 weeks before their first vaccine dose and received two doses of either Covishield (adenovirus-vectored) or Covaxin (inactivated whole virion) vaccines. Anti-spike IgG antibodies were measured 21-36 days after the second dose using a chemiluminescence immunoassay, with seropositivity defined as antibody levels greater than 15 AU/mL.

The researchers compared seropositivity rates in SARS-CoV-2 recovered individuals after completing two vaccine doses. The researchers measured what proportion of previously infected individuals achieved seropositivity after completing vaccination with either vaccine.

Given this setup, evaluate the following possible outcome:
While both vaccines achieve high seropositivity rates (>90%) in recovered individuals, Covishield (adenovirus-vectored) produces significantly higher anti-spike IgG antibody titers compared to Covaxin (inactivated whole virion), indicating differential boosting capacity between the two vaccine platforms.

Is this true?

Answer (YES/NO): YES